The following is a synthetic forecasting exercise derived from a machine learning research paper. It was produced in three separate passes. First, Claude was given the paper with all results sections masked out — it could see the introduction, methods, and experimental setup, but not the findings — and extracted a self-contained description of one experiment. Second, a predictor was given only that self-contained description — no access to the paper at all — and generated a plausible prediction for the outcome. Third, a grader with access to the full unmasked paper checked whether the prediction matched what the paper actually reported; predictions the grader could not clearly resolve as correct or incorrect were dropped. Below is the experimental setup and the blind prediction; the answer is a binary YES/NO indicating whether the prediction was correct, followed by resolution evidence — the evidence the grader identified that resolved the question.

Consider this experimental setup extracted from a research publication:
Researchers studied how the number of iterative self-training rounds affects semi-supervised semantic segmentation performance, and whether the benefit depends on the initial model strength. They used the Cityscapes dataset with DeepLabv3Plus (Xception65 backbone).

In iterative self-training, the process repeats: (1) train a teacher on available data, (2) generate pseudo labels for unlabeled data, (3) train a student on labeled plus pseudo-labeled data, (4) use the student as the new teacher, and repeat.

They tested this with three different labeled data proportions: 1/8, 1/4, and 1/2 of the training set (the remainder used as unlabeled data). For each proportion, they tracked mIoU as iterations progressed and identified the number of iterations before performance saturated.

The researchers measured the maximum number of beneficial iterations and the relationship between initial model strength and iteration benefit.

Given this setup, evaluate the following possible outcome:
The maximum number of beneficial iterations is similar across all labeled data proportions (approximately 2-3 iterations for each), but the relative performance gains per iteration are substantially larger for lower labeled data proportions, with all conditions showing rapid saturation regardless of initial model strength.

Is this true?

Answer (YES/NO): NO